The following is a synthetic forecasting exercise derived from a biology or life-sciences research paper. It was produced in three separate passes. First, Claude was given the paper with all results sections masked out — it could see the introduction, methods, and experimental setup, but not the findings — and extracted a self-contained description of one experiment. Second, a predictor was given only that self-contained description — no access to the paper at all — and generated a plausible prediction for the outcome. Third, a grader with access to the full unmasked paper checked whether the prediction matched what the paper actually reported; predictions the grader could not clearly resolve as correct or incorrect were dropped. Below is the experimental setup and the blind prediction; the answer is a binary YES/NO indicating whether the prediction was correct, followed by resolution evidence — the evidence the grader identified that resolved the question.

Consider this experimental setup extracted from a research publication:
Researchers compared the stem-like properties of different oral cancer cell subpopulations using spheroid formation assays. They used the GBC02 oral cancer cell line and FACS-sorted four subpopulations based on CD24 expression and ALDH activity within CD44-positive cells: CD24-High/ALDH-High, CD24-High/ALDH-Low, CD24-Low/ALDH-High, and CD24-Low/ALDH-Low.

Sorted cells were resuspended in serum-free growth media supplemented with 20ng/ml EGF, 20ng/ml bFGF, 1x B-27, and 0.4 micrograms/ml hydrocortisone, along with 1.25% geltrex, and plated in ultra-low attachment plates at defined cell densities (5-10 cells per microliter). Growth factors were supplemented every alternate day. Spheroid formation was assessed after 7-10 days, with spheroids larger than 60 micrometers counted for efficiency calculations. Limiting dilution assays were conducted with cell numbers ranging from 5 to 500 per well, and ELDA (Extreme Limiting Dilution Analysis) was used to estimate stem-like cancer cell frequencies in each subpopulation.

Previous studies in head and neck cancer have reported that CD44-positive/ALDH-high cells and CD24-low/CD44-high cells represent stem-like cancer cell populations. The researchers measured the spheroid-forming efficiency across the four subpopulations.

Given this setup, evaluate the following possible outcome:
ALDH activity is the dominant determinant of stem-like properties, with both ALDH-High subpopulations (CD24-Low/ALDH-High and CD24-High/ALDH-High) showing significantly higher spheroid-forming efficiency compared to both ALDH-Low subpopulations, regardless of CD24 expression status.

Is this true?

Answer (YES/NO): NO